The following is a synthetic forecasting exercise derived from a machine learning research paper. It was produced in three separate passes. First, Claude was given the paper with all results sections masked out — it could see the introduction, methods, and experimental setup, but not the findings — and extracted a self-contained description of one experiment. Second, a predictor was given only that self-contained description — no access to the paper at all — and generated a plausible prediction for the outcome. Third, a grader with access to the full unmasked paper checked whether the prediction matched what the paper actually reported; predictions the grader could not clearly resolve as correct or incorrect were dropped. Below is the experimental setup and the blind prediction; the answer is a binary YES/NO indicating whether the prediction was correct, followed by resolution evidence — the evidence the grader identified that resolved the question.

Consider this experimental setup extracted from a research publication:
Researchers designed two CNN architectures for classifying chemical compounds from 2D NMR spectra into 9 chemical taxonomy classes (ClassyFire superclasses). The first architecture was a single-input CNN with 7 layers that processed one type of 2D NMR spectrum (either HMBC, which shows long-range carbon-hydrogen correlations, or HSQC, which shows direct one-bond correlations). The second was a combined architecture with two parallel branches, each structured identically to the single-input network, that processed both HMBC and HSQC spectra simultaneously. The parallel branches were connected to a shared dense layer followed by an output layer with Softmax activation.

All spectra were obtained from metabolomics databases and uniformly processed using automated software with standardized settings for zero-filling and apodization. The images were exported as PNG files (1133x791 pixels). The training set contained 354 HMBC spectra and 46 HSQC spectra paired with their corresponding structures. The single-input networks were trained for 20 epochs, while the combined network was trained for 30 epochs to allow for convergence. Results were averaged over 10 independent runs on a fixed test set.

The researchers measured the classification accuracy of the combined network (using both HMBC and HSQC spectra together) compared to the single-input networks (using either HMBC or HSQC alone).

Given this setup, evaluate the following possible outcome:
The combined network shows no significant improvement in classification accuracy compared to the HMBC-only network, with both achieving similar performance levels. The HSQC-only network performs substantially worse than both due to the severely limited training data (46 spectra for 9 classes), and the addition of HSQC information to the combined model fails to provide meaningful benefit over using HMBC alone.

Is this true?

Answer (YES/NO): NO